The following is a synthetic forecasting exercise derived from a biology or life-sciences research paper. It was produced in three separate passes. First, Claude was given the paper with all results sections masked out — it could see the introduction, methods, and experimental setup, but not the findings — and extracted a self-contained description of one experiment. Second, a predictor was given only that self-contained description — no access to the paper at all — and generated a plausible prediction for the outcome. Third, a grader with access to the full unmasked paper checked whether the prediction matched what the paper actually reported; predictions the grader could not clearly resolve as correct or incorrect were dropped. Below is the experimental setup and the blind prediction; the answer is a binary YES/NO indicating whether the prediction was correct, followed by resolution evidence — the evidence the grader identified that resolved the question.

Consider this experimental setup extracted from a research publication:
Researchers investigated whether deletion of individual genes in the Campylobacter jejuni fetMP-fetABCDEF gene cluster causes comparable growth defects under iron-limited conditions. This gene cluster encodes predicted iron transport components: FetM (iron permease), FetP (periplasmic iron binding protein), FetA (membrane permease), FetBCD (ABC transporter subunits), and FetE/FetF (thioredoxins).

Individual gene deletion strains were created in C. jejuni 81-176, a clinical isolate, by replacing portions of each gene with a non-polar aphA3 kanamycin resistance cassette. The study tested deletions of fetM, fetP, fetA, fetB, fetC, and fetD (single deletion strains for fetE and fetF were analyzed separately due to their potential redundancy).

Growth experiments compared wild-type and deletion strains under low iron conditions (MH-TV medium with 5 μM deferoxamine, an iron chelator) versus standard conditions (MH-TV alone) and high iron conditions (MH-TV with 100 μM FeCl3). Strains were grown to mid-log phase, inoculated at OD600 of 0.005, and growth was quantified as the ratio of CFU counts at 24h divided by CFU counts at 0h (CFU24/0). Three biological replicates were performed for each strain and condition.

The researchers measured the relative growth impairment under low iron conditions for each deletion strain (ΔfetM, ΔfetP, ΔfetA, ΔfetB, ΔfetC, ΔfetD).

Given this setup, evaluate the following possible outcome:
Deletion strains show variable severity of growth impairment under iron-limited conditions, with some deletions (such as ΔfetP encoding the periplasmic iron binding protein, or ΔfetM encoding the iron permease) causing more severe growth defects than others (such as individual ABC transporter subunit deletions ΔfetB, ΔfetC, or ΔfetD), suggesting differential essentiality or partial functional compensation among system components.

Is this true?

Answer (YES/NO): NO